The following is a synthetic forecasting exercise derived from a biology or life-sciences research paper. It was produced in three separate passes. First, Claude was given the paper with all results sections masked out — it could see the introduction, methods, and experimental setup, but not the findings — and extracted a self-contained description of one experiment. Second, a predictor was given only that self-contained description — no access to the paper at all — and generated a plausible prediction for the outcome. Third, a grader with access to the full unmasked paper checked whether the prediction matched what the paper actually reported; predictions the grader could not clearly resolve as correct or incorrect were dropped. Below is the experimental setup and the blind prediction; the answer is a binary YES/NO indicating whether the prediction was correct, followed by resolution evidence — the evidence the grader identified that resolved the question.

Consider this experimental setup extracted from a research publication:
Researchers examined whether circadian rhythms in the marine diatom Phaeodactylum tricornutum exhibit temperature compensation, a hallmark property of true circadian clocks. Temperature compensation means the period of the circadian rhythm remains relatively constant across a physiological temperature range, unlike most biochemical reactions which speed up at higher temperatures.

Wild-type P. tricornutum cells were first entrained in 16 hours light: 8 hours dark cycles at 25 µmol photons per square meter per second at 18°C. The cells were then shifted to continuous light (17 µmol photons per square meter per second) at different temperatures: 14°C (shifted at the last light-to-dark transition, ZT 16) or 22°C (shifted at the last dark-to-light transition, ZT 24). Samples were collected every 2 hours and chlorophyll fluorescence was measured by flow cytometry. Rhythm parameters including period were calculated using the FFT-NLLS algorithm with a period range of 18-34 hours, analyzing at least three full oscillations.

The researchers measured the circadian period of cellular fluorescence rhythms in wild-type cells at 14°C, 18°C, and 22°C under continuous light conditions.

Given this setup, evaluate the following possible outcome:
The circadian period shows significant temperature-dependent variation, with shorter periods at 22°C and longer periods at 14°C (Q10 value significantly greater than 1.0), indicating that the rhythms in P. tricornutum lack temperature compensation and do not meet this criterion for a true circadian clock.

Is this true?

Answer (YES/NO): NO